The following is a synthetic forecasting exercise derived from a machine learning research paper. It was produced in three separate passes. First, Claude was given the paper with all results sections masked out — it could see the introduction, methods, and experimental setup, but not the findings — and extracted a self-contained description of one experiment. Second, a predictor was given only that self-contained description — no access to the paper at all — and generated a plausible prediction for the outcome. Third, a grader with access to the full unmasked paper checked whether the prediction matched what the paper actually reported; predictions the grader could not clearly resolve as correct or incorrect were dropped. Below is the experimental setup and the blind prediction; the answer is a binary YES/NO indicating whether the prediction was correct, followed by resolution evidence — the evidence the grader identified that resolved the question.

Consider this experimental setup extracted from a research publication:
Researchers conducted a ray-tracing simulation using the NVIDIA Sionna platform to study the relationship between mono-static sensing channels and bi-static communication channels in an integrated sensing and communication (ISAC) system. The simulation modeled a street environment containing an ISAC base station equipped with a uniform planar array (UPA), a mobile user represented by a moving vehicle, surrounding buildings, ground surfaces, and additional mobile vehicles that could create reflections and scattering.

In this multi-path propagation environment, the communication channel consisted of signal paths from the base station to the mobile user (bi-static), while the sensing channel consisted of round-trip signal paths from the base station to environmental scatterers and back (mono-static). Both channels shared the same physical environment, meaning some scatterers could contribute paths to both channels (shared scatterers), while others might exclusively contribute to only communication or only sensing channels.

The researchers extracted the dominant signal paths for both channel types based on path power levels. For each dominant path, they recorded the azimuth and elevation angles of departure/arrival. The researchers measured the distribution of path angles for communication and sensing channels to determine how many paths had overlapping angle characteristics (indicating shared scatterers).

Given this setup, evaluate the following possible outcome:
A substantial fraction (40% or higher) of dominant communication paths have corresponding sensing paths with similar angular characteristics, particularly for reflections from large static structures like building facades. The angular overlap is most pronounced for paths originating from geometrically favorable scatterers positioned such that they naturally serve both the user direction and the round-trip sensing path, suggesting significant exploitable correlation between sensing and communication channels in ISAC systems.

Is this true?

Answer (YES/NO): YES